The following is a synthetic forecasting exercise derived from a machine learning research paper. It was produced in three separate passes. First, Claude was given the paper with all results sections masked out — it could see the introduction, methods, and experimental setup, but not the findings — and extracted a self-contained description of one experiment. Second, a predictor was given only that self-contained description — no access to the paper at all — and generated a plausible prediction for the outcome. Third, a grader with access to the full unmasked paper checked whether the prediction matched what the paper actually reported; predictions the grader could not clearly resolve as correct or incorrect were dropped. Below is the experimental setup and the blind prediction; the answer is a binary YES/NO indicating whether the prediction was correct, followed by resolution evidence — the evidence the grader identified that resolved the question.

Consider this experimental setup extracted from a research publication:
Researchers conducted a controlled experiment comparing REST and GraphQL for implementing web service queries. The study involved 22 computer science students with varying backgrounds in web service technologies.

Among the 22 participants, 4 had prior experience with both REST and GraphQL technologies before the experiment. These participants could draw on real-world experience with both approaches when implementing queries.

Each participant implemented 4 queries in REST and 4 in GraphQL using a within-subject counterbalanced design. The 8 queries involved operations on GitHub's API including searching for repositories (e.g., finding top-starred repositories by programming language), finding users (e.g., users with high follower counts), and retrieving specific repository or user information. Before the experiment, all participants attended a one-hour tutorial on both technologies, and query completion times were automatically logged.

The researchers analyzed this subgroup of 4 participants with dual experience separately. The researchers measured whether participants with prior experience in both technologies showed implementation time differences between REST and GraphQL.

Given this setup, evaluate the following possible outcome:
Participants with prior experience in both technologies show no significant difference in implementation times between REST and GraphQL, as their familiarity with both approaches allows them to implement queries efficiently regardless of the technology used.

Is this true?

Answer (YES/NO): NO